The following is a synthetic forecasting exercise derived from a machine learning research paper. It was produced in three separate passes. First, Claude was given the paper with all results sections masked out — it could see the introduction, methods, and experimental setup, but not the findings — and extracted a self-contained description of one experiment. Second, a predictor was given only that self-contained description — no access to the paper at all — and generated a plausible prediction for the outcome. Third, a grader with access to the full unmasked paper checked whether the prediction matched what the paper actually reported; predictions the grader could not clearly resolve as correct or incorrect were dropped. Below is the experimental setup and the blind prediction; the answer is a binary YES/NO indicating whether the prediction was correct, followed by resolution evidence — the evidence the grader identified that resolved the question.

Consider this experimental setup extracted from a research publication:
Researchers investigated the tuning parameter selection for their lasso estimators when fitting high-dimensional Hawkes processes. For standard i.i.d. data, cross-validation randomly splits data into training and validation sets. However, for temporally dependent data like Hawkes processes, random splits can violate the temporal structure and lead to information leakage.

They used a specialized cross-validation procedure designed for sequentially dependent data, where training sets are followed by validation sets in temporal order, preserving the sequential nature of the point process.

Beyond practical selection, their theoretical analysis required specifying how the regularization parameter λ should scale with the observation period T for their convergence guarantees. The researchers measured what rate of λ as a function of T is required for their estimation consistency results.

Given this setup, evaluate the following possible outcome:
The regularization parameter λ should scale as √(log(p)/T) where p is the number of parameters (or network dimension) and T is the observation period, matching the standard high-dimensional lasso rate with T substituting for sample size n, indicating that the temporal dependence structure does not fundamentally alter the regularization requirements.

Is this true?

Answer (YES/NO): NO